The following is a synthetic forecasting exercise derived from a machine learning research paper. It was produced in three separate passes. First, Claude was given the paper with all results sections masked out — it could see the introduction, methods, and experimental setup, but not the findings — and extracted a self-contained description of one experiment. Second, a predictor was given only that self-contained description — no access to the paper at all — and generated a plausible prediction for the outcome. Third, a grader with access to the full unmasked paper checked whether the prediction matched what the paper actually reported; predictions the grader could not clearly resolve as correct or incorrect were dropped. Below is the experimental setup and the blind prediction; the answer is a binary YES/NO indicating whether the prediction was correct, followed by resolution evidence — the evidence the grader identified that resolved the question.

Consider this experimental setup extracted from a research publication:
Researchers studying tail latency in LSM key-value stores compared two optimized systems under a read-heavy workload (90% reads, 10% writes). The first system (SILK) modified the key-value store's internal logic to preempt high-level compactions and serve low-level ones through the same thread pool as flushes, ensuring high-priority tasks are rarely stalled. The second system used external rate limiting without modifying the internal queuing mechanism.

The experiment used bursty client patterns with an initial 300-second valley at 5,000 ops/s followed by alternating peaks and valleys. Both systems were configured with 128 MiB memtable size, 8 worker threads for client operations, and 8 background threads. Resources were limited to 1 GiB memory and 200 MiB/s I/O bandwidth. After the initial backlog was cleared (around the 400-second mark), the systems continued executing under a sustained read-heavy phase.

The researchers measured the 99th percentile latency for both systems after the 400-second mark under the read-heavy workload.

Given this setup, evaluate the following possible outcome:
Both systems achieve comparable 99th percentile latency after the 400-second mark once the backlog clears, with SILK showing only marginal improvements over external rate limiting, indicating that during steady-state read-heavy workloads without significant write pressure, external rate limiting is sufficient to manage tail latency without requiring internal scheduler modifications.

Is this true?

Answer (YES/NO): YES